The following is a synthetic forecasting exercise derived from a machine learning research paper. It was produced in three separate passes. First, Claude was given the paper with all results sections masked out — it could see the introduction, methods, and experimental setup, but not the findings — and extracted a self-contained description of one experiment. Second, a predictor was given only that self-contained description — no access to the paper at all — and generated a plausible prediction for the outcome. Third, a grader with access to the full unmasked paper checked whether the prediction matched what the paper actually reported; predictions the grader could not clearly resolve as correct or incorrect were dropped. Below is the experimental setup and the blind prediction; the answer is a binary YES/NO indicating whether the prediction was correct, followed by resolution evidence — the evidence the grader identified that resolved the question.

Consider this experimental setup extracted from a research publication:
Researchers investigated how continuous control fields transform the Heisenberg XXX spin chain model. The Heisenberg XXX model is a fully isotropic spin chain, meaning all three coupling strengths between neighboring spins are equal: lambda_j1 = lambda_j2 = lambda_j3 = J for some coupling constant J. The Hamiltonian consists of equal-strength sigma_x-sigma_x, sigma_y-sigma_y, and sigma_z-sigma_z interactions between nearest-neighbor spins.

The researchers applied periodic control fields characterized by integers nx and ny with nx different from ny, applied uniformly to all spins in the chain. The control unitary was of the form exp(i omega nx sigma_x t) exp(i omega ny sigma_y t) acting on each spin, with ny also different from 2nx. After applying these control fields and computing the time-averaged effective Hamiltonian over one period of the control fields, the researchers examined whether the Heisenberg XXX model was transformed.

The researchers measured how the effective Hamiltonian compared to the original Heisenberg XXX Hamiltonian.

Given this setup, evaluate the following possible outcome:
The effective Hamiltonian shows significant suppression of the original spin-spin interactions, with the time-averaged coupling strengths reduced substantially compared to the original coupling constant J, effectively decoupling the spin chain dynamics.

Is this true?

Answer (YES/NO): NO